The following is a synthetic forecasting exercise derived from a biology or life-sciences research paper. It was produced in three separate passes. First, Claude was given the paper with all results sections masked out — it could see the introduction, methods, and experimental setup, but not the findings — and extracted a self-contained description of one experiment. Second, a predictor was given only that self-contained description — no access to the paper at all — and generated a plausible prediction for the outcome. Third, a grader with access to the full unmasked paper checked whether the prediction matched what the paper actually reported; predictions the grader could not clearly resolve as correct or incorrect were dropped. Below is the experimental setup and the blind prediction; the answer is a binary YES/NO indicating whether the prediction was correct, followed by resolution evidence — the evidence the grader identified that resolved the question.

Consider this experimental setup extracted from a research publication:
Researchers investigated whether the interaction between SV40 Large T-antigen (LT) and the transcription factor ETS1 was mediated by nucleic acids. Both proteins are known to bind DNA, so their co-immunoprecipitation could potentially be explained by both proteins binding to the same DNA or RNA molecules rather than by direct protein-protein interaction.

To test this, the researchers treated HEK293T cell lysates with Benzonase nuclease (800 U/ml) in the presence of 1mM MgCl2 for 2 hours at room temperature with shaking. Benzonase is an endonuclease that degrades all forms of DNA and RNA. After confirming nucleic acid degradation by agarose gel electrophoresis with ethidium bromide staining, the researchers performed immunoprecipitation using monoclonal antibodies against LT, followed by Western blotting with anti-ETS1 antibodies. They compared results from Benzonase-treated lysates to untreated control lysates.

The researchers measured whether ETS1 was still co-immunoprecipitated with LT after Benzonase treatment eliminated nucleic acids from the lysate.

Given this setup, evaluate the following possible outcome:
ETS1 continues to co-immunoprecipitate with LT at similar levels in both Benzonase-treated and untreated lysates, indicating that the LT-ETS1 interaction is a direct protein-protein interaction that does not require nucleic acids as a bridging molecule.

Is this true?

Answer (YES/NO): YES